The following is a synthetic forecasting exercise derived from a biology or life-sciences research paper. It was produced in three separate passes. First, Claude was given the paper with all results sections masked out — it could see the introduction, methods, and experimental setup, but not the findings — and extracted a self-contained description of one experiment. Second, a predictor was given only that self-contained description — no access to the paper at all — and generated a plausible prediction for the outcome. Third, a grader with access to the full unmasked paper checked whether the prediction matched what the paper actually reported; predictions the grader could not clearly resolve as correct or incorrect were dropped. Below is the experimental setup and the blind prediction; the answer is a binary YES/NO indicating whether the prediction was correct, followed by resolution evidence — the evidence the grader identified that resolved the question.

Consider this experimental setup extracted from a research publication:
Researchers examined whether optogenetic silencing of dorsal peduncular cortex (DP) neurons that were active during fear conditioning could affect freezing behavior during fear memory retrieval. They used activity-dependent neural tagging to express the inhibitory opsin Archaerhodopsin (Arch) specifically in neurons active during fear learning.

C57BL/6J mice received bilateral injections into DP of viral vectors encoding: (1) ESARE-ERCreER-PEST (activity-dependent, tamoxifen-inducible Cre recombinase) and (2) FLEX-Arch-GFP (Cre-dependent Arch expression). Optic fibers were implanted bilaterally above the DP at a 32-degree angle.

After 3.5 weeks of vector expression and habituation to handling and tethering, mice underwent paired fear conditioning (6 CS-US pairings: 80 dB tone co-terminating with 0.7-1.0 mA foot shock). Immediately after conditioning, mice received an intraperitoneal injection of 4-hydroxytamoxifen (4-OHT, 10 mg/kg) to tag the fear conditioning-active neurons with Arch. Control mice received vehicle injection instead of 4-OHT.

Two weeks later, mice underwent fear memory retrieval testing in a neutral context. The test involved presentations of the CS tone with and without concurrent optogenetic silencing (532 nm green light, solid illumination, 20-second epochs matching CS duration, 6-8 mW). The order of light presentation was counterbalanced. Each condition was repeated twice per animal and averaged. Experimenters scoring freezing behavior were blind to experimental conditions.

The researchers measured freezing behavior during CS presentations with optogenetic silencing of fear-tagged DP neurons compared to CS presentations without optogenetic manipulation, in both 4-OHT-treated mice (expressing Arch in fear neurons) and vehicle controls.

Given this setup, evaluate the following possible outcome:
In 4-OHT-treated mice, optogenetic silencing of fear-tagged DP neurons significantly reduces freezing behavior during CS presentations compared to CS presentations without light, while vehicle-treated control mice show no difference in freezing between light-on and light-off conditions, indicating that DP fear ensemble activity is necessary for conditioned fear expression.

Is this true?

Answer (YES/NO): YES